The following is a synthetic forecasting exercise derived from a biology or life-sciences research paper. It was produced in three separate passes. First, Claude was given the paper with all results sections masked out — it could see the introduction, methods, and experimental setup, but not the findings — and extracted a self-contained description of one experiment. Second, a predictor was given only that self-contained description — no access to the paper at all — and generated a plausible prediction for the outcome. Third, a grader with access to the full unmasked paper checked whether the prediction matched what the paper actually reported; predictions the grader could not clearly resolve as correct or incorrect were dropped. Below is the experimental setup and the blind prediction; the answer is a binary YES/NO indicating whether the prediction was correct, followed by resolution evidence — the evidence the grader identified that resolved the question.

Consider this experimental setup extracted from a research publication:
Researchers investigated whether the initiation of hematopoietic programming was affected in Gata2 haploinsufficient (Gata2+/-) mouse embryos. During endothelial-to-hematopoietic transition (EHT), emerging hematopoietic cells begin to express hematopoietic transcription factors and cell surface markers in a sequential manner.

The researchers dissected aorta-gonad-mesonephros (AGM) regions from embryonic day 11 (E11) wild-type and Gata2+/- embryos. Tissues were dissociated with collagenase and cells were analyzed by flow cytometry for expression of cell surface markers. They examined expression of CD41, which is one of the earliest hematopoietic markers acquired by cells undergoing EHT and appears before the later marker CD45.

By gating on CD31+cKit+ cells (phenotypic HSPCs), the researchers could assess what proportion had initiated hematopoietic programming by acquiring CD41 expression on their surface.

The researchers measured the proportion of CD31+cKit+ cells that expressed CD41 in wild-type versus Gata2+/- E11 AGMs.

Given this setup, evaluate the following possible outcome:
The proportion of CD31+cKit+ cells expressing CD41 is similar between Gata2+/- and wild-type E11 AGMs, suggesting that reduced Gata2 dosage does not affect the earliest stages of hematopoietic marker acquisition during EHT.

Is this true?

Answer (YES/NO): YES